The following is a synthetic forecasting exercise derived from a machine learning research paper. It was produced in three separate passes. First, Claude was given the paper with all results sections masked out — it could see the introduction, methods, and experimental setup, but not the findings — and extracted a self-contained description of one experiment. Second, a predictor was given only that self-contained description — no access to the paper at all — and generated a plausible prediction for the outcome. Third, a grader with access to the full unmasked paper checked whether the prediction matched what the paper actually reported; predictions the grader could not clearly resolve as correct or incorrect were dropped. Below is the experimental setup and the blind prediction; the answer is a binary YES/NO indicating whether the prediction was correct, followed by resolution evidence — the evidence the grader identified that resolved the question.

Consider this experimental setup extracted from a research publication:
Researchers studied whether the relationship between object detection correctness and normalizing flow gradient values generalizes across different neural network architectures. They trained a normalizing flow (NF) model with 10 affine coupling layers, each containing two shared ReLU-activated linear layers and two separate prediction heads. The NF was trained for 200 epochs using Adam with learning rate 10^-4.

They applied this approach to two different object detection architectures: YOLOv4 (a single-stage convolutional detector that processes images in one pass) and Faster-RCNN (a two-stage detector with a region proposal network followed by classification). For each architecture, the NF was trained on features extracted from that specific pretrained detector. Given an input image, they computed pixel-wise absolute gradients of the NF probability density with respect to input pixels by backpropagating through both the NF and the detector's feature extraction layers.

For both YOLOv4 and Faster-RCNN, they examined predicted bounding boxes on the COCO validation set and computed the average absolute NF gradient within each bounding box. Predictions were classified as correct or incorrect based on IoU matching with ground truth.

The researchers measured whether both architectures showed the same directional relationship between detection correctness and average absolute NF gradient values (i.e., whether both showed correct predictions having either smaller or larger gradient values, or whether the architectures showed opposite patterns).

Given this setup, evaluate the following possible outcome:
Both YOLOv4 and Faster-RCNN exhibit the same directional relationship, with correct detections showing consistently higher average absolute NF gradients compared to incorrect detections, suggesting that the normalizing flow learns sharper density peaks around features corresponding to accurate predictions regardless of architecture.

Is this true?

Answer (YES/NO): NO